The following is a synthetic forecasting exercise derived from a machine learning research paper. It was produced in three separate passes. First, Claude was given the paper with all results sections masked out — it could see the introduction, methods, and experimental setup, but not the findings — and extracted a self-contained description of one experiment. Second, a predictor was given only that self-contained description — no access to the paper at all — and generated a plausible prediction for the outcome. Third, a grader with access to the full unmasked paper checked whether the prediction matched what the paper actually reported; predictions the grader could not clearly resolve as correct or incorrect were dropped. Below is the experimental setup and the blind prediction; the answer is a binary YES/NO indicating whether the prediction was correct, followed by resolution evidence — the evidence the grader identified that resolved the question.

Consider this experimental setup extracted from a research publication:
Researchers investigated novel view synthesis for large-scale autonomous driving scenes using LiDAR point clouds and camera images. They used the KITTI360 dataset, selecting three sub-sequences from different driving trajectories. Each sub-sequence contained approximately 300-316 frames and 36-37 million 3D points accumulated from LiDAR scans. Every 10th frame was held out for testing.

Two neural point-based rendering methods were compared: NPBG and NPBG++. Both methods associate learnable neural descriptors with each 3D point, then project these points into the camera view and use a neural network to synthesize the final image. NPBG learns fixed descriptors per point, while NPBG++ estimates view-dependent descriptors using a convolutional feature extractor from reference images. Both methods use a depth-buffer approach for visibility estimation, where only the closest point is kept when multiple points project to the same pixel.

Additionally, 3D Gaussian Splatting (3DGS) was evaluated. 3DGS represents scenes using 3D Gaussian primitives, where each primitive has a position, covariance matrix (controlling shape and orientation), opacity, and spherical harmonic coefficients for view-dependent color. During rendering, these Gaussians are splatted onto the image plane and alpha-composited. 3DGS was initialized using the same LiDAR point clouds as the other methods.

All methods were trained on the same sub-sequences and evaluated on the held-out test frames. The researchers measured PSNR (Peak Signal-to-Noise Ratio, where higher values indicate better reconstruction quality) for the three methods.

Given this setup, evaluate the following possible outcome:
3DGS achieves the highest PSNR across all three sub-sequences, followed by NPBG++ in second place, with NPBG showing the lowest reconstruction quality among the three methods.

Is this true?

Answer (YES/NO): NO